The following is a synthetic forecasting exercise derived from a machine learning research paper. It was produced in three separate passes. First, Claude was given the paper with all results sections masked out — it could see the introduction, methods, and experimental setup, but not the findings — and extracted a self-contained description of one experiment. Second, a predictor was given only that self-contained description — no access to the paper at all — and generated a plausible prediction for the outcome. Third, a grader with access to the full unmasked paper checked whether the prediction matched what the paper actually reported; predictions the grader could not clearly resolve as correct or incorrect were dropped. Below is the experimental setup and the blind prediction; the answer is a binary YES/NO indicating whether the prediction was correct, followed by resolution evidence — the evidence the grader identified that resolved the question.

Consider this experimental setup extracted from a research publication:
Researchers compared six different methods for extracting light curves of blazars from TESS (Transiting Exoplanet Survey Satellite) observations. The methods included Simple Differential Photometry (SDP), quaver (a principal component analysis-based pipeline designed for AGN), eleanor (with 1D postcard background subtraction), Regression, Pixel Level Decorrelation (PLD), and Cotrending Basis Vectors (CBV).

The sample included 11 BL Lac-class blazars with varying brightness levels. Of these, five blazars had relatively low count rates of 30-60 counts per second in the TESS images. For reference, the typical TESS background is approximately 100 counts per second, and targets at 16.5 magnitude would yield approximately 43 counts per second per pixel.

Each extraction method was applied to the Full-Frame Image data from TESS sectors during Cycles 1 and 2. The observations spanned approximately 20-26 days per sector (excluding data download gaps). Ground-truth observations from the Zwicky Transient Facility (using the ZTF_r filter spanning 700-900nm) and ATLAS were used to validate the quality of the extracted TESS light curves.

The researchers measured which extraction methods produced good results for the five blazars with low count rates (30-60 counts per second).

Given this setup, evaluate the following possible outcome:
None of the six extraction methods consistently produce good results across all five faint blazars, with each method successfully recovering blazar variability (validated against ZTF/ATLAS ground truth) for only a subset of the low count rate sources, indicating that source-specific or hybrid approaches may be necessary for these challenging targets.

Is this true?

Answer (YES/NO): NO